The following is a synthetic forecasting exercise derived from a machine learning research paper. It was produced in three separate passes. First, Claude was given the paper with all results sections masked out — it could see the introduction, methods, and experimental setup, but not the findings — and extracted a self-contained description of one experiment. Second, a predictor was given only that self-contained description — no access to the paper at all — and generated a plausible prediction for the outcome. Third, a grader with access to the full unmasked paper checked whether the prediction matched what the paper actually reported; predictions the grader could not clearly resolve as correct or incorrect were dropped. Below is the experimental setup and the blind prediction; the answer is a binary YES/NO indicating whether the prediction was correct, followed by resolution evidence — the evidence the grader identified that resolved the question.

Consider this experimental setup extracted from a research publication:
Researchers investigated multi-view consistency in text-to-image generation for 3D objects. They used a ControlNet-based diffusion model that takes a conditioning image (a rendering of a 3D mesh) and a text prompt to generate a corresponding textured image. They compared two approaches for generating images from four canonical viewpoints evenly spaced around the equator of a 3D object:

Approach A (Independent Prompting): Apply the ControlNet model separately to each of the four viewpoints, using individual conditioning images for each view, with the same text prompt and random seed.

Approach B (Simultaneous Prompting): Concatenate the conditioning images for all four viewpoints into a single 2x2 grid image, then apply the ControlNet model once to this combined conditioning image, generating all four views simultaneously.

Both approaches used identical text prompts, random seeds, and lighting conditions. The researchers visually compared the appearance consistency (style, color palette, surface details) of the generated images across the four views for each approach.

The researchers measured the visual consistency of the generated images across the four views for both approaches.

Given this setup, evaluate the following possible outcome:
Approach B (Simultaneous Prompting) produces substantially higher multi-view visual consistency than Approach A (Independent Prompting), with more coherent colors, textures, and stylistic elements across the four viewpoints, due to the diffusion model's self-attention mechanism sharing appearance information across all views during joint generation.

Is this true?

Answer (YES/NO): YES